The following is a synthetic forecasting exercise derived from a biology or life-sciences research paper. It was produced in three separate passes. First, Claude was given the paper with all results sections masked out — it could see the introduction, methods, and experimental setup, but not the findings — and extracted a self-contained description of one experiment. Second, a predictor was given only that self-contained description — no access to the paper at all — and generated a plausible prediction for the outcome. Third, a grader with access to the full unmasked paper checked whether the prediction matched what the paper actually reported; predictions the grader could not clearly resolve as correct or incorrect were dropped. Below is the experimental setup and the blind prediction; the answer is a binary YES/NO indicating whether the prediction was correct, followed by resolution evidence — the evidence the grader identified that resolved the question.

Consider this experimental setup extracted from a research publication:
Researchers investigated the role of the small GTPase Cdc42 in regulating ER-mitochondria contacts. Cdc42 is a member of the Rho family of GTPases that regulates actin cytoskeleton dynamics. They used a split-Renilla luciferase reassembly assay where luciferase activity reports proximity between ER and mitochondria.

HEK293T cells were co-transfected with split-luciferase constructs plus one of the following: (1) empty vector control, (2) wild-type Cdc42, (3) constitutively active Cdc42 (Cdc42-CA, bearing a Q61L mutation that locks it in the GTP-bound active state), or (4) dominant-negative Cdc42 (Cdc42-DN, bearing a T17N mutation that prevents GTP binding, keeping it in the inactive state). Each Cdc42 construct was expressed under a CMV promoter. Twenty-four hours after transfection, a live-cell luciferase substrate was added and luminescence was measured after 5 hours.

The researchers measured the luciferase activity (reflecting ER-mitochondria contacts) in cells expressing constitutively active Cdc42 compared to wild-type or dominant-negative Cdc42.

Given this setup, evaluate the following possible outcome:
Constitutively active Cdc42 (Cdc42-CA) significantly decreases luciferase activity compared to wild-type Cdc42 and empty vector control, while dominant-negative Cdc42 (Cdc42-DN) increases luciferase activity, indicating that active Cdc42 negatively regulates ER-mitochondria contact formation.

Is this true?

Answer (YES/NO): NO